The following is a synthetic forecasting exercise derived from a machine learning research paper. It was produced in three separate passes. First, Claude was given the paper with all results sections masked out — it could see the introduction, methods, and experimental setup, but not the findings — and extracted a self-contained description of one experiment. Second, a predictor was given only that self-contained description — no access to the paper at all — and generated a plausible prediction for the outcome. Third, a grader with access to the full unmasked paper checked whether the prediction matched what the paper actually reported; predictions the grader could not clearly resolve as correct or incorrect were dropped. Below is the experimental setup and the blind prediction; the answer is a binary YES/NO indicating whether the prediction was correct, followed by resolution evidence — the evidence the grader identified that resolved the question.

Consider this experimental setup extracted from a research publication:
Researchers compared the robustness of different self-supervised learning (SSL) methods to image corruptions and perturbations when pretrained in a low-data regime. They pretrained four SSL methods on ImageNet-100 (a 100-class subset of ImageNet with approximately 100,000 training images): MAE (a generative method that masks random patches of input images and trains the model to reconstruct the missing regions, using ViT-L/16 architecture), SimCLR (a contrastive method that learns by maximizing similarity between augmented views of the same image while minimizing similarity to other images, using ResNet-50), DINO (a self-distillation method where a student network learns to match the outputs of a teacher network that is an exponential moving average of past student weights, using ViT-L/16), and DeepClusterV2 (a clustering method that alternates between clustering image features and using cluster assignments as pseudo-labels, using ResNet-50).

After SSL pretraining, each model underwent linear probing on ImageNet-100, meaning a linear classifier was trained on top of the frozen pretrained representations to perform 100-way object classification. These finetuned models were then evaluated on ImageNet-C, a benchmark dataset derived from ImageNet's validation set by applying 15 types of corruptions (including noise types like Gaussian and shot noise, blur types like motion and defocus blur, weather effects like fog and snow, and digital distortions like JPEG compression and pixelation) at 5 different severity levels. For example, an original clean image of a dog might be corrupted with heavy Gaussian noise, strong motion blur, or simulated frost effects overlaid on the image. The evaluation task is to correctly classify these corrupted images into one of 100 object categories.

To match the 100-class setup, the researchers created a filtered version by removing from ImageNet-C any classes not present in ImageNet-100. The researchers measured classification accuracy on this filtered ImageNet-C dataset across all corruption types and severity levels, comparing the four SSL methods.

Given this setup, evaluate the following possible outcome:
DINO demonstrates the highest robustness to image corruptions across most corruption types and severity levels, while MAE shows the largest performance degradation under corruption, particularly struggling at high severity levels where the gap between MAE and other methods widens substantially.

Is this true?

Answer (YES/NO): NO